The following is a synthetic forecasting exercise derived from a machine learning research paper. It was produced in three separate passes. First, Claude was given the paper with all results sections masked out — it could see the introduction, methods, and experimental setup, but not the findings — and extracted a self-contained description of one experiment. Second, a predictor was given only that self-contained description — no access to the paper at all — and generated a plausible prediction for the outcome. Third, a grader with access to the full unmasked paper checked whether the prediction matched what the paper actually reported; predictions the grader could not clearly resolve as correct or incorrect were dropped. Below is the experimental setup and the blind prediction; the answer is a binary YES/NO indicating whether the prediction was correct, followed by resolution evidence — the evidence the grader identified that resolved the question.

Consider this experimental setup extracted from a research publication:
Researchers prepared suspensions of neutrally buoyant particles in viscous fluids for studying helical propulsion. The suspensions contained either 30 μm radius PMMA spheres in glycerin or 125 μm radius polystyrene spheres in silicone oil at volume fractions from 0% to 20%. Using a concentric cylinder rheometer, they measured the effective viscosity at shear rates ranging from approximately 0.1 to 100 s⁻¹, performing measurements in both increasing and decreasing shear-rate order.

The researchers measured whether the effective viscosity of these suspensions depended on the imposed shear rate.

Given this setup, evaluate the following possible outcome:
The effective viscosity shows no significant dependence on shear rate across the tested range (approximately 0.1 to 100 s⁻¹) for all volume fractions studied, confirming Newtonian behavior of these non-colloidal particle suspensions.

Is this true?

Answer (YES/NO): YES